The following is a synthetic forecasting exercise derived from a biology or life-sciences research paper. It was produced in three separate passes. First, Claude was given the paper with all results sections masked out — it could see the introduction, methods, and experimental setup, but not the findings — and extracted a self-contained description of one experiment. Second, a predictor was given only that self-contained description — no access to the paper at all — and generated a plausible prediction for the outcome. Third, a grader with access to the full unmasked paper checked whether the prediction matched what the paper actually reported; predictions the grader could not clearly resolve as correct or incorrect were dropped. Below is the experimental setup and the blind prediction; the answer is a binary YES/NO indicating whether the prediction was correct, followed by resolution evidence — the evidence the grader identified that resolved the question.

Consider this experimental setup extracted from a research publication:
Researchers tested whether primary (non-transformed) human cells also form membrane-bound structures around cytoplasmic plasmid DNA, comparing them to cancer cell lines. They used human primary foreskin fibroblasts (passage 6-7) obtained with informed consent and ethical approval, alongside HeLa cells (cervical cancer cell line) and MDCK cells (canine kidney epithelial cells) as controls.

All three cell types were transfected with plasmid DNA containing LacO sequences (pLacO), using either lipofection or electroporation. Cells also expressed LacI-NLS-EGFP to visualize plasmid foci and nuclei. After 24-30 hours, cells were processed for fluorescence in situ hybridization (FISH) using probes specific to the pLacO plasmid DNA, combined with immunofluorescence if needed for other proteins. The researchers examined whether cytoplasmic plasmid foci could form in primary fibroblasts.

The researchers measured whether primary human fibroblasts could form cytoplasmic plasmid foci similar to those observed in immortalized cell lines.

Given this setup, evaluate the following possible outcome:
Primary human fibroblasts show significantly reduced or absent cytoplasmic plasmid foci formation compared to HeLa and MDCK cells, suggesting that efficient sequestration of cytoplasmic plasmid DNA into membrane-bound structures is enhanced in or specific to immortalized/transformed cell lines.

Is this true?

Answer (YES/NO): NO